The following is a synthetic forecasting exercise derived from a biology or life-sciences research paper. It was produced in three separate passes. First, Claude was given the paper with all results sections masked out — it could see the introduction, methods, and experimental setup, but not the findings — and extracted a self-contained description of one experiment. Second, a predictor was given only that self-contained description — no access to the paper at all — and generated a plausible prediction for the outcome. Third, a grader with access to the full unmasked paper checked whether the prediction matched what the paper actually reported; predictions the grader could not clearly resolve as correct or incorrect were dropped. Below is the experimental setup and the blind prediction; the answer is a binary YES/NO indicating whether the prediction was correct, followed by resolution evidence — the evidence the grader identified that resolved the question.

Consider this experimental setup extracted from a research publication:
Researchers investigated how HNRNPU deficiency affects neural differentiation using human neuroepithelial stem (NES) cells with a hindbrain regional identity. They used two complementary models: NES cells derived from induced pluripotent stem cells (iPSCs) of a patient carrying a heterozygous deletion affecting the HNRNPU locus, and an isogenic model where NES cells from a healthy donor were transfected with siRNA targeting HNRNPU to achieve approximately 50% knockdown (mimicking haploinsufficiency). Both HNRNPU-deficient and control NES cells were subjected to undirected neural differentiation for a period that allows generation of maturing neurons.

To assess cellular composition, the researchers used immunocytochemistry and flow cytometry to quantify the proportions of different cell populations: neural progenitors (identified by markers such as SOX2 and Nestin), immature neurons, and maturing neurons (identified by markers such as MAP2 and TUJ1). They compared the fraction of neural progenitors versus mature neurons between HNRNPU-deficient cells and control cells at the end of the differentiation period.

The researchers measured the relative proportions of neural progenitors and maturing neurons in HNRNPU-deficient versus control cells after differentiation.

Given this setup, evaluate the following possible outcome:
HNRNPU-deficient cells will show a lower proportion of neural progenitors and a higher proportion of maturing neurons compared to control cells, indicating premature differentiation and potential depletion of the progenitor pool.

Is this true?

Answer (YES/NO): NO